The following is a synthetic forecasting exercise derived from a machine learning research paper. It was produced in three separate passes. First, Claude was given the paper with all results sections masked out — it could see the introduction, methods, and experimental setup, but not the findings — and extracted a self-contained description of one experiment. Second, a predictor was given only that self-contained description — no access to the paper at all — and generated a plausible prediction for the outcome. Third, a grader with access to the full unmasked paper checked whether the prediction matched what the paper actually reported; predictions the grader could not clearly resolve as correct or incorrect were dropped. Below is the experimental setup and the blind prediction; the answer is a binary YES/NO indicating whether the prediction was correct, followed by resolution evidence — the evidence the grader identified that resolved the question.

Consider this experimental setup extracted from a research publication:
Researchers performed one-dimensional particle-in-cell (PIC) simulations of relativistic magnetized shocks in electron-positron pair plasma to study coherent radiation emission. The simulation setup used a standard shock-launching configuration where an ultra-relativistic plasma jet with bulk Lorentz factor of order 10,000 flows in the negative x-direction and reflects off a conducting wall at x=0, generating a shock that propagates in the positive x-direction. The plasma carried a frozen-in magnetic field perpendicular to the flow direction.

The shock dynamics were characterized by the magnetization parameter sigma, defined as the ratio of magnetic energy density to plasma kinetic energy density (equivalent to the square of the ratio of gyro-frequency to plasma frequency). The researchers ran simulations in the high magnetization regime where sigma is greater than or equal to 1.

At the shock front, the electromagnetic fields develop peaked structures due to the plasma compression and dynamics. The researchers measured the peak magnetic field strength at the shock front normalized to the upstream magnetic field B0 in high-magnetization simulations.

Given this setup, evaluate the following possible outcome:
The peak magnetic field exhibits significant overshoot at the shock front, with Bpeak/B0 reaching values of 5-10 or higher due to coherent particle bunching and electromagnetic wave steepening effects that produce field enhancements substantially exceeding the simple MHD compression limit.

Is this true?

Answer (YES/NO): NO